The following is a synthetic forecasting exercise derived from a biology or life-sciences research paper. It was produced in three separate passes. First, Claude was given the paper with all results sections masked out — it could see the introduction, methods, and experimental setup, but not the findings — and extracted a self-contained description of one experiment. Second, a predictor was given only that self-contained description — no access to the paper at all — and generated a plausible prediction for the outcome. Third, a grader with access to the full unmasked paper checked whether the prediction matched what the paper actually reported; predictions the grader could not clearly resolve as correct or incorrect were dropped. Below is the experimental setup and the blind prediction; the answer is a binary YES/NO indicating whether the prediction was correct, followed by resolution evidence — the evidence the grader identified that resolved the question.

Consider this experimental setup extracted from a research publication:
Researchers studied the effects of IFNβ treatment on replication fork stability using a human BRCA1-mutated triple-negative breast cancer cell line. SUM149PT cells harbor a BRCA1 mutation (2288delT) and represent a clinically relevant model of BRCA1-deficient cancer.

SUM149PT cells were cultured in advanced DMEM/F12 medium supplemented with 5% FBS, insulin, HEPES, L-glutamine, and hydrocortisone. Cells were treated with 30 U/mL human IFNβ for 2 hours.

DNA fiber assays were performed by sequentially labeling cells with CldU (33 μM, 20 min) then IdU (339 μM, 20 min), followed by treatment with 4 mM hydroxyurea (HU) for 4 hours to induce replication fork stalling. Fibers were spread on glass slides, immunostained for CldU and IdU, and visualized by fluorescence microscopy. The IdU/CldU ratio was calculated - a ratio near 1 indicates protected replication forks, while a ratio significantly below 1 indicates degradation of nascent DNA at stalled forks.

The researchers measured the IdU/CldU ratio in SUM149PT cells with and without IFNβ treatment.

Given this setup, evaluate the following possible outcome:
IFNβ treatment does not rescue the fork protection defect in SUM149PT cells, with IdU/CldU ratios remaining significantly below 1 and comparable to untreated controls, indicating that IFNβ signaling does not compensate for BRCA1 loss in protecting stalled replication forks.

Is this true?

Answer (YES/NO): NO